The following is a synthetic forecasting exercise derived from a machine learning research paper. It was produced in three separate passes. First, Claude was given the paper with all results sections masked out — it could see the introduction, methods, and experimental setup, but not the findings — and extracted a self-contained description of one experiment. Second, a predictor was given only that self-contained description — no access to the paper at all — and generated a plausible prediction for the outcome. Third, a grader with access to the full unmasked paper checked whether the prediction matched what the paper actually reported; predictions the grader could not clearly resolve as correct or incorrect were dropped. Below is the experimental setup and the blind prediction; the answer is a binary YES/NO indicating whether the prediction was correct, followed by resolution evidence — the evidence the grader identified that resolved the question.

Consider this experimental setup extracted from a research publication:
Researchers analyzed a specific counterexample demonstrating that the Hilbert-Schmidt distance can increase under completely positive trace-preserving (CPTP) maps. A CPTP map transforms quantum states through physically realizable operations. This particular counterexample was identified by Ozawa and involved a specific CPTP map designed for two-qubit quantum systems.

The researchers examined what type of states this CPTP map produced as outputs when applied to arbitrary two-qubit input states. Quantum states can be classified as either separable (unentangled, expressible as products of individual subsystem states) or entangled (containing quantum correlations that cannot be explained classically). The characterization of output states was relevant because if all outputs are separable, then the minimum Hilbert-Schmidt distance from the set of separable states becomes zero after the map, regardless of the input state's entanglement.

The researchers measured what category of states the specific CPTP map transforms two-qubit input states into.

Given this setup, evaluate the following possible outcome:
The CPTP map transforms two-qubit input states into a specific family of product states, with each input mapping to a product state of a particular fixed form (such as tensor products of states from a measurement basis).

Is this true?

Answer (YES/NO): NO